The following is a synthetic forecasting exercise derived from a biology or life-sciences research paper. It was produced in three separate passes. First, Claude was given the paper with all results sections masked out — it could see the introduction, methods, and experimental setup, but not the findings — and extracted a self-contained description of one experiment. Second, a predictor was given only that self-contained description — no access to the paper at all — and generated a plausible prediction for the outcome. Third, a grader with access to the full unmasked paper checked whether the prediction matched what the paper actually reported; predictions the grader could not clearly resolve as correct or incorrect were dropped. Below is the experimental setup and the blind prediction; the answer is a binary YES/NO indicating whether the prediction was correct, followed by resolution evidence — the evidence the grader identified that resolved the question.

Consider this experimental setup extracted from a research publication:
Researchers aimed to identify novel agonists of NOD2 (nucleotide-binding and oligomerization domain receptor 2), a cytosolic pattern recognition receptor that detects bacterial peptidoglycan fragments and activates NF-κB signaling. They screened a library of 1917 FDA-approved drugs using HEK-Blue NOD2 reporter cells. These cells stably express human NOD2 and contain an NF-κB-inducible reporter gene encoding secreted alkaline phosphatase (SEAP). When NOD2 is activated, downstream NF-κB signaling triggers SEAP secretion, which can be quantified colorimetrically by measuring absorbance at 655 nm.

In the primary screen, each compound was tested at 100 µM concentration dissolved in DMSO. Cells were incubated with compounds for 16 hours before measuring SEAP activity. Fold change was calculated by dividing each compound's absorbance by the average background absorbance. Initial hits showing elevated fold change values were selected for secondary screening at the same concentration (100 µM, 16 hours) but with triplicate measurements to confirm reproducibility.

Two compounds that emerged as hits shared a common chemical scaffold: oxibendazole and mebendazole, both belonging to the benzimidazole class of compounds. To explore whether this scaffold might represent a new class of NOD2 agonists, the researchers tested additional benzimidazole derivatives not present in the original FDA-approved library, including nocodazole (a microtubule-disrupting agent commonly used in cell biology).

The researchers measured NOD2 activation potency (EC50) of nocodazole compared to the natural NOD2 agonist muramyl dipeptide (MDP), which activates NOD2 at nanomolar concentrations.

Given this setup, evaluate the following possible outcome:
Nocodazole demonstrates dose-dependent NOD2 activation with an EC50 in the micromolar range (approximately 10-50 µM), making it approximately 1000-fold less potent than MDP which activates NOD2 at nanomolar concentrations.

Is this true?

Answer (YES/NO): NO